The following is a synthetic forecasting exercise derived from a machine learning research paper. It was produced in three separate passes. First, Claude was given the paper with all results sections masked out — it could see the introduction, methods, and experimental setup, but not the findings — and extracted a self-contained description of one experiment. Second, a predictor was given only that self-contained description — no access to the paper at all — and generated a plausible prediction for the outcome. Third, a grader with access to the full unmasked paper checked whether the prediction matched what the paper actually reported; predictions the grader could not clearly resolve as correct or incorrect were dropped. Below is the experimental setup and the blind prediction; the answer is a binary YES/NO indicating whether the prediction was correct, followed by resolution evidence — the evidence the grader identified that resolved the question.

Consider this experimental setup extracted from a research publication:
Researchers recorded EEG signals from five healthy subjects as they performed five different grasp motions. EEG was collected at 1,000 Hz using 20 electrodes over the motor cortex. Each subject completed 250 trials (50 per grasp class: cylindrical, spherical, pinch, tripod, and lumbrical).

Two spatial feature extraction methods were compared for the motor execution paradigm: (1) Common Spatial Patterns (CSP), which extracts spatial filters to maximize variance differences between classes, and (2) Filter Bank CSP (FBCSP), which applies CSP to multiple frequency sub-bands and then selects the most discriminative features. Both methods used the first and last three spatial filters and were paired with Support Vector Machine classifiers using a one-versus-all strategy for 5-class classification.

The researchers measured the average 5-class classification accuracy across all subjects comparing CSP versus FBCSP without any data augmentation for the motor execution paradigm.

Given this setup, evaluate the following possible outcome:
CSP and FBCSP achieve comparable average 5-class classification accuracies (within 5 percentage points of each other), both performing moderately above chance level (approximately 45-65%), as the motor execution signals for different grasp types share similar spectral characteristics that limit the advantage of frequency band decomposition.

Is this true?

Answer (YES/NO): NO